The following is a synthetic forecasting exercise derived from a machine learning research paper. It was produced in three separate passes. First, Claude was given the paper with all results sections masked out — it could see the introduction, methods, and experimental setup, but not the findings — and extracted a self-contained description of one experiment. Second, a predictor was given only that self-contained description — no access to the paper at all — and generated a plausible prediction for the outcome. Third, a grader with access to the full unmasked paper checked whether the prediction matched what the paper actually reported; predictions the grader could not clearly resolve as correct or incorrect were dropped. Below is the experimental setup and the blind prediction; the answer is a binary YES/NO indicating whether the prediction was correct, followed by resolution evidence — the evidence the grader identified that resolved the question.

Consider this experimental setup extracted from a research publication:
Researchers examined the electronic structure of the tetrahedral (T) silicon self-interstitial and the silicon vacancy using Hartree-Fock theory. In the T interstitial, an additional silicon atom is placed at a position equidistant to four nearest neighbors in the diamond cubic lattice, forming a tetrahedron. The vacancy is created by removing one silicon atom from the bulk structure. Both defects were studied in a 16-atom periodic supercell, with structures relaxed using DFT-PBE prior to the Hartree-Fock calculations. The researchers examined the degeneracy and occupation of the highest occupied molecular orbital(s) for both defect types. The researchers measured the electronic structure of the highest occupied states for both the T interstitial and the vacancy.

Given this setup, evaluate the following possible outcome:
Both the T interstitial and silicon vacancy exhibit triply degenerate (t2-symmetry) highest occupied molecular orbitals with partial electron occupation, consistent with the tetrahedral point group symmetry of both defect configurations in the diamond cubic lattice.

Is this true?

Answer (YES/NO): YES